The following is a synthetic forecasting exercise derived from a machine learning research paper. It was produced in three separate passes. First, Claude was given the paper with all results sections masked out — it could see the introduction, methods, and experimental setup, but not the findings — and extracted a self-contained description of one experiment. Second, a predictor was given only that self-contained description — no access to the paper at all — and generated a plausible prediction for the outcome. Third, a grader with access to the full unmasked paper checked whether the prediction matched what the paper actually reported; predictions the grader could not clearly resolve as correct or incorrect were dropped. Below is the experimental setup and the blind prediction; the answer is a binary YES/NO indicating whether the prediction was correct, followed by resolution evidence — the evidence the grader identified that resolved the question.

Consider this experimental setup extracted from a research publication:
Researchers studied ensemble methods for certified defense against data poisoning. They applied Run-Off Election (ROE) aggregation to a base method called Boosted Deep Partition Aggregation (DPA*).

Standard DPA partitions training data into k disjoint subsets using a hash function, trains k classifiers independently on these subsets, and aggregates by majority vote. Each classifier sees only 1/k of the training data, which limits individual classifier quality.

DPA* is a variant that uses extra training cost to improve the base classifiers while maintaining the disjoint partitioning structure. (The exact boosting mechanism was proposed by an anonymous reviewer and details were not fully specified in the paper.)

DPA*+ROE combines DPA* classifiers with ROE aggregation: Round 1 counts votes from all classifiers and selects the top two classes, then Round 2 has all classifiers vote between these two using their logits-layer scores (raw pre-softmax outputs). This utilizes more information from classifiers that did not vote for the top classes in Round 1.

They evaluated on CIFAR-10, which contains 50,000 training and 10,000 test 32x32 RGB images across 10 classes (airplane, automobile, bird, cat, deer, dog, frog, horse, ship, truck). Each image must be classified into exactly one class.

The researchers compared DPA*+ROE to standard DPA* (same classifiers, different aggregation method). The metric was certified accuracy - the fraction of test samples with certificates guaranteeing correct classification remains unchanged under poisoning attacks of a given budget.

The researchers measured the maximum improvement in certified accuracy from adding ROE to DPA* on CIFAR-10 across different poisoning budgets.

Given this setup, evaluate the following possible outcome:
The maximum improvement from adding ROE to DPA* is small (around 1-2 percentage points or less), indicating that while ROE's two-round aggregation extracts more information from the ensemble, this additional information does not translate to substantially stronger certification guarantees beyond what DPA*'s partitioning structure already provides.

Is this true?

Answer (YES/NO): NO